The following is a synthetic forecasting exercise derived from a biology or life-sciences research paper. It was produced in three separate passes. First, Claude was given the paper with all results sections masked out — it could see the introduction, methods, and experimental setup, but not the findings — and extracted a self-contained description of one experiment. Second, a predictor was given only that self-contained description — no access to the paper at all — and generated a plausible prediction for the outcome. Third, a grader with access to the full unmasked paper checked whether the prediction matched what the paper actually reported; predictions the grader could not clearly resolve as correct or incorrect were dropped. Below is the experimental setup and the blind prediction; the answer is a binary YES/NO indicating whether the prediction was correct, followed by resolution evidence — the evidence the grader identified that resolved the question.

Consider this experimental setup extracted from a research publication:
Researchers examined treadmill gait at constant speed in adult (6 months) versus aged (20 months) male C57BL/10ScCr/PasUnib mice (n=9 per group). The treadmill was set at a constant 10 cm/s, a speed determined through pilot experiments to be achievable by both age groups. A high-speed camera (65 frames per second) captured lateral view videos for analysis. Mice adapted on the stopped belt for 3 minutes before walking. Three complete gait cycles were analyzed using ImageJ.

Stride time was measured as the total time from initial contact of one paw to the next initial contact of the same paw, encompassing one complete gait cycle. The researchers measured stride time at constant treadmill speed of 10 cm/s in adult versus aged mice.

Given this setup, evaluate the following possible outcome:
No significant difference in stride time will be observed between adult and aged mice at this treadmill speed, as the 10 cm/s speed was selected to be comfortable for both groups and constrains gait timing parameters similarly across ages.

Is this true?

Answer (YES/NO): NO